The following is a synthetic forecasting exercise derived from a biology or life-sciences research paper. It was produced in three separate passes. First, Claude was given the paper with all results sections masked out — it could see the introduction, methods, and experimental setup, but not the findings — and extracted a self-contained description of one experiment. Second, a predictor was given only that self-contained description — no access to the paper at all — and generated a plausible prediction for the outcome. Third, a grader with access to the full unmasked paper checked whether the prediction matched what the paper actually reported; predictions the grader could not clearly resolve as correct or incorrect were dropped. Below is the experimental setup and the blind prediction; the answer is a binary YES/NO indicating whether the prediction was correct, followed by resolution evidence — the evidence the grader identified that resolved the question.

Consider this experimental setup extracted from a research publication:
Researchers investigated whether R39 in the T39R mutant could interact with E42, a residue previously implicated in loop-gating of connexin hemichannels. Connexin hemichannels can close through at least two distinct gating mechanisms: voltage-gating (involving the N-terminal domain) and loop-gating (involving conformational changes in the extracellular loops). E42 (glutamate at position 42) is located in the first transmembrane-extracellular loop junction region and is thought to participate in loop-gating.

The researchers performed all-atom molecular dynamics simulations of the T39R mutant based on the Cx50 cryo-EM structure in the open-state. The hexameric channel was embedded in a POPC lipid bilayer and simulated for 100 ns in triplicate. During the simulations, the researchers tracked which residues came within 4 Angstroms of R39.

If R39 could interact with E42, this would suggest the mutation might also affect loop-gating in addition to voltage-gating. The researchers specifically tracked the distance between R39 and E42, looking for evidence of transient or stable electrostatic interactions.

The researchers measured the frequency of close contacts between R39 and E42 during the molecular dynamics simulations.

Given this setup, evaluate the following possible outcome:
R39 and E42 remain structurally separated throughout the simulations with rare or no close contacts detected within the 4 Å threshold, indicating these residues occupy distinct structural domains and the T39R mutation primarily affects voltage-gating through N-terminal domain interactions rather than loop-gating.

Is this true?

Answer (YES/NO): NO